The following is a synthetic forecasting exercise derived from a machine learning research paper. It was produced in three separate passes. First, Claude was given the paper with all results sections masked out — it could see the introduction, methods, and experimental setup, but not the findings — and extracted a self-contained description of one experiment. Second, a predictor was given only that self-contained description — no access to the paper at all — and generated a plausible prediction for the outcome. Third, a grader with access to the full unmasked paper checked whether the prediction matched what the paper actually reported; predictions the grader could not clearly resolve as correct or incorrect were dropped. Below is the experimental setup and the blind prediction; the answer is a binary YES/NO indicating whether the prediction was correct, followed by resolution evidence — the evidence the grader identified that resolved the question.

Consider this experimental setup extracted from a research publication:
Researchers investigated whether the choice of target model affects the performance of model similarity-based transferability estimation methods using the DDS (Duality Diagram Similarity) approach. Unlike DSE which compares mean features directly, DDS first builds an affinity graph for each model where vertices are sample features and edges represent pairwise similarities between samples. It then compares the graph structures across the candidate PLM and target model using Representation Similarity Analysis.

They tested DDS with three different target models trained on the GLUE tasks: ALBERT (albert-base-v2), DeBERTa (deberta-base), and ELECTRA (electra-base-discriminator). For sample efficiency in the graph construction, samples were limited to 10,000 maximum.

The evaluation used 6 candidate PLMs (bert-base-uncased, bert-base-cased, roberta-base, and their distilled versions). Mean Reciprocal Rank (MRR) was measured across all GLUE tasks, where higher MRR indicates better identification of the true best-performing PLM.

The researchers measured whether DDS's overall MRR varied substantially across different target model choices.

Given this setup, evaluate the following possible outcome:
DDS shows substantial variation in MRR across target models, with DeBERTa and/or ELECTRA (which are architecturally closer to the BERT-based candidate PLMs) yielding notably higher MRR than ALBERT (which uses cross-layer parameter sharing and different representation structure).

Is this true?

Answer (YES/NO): YES